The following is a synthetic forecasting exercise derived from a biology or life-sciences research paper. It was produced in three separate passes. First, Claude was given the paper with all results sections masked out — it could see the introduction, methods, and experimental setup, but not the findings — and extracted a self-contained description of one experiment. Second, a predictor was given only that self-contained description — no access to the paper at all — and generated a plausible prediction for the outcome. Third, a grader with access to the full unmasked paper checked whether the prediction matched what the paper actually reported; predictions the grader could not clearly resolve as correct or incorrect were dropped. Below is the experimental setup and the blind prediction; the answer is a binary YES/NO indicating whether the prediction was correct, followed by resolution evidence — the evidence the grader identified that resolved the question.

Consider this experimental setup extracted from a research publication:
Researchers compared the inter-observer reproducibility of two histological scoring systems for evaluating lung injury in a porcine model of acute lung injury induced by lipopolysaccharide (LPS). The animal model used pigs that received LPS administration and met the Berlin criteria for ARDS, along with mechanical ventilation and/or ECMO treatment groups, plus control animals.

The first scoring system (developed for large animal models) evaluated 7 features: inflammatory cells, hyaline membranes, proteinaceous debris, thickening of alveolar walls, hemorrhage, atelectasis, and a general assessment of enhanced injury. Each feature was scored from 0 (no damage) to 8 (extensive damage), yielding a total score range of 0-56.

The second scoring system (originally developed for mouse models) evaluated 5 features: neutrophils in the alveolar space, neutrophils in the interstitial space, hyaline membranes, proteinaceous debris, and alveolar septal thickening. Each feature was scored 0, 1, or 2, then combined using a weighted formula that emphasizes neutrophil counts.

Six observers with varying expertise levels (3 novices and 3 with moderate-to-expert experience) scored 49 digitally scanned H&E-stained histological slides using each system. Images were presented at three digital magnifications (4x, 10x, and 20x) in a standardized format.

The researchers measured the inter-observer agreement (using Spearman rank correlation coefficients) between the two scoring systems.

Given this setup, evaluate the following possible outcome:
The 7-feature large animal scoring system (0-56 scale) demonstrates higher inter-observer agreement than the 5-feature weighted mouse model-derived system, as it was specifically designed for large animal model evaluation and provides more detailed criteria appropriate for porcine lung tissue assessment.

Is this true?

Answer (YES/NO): YES